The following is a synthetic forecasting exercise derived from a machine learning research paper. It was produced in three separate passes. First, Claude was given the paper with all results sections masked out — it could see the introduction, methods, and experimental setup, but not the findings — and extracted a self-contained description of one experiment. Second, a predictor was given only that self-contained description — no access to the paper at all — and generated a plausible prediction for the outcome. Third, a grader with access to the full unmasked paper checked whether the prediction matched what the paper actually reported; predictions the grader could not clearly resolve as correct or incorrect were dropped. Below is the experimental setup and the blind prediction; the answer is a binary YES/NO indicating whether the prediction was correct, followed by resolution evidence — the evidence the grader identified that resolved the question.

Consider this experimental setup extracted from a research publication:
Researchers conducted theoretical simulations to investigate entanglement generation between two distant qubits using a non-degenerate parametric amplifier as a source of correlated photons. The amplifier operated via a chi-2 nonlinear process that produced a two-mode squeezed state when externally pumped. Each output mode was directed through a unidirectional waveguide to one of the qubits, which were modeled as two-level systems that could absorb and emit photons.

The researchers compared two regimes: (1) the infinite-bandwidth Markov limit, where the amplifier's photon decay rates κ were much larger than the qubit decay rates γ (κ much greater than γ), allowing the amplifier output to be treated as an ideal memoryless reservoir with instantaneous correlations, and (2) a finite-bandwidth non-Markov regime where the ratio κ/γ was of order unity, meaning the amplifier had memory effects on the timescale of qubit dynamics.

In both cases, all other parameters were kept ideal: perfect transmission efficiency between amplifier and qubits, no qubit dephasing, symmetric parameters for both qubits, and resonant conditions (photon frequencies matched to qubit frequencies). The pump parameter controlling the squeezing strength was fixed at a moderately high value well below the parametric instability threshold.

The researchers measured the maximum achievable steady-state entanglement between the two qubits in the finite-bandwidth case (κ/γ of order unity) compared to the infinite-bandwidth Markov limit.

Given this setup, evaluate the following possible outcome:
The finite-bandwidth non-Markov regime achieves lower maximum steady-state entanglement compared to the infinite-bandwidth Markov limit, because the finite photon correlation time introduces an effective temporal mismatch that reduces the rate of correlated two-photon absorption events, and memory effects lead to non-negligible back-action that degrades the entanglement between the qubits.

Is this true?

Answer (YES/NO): NO